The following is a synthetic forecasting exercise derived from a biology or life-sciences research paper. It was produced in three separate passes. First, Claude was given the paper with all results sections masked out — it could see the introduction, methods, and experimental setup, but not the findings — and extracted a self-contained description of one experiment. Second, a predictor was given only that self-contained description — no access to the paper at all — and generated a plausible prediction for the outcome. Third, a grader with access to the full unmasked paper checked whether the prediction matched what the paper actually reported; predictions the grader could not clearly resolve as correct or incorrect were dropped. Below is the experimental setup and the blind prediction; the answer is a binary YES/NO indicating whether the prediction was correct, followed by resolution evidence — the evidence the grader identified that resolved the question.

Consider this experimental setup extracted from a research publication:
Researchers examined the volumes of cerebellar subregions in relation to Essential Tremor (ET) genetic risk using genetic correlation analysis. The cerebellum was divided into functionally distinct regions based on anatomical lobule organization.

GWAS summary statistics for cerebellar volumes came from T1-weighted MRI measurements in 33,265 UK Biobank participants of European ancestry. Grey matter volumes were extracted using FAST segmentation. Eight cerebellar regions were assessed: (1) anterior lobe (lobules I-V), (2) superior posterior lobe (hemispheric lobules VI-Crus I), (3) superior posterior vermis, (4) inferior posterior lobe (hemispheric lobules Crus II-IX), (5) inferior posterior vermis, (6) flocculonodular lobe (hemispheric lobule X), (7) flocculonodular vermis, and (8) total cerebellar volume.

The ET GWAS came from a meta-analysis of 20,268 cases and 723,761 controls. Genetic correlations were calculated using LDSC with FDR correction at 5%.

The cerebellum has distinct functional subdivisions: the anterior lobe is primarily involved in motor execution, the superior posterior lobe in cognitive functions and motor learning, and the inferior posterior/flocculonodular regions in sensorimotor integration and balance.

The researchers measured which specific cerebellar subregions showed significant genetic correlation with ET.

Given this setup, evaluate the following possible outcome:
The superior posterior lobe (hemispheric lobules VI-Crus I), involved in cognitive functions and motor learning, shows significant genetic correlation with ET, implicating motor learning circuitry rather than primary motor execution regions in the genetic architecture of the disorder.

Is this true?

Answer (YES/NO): NO